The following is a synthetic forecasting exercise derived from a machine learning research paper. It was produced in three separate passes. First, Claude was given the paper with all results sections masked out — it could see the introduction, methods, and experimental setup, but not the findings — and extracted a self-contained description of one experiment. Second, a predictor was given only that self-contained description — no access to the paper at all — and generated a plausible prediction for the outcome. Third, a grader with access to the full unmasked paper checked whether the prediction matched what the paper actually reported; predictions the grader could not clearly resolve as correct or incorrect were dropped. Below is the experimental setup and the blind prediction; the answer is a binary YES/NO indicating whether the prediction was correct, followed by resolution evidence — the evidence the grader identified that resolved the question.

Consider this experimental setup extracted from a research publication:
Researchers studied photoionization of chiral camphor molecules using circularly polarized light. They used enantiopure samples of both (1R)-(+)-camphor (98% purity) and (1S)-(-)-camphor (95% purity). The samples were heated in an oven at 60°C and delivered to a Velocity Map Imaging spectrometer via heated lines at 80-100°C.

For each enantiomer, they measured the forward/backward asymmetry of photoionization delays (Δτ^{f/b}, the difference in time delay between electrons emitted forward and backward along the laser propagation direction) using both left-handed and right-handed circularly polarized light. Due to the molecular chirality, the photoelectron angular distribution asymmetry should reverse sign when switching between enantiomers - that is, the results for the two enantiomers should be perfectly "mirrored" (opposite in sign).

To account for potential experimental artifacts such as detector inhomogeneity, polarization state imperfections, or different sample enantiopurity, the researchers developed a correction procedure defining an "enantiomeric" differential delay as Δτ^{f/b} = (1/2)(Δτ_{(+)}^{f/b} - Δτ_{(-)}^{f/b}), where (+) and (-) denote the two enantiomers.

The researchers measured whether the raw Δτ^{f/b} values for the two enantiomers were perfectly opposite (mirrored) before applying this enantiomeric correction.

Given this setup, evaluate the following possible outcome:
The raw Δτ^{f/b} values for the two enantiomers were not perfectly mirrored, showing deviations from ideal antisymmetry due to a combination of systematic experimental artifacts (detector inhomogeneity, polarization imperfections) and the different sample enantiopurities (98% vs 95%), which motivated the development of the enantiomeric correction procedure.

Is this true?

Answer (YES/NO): YES